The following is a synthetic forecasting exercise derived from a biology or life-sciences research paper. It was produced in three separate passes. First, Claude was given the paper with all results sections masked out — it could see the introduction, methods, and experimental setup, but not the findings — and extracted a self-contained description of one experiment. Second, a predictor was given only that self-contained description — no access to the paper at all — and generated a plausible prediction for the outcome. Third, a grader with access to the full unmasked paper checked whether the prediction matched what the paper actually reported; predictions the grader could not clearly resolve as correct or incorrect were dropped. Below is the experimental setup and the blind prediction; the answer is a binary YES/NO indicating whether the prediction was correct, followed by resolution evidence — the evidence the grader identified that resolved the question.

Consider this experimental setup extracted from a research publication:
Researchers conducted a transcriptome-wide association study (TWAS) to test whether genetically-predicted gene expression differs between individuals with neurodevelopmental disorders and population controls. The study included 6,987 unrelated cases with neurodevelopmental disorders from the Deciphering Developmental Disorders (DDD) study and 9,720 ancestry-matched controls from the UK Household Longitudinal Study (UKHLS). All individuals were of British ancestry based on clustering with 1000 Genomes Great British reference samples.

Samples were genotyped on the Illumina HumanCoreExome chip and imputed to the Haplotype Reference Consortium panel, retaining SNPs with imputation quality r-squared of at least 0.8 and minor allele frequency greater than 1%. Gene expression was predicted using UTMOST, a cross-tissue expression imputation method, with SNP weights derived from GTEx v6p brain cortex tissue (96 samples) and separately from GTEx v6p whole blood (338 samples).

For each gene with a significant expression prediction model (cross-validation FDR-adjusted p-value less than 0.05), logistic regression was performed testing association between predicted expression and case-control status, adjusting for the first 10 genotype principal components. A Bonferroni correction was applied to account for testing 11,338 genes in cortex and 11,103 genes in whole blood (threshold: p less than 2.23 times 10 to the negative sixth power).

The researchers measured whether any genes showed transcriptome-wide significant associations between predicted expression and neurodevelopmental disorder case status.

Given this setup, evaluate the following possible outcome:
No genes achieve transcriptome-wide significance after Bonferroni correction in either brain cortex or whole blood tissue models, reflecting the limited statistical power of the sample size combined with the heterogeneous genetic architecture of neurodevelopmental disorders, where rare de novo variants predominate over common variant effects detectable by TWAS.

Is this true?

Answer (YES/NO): NO